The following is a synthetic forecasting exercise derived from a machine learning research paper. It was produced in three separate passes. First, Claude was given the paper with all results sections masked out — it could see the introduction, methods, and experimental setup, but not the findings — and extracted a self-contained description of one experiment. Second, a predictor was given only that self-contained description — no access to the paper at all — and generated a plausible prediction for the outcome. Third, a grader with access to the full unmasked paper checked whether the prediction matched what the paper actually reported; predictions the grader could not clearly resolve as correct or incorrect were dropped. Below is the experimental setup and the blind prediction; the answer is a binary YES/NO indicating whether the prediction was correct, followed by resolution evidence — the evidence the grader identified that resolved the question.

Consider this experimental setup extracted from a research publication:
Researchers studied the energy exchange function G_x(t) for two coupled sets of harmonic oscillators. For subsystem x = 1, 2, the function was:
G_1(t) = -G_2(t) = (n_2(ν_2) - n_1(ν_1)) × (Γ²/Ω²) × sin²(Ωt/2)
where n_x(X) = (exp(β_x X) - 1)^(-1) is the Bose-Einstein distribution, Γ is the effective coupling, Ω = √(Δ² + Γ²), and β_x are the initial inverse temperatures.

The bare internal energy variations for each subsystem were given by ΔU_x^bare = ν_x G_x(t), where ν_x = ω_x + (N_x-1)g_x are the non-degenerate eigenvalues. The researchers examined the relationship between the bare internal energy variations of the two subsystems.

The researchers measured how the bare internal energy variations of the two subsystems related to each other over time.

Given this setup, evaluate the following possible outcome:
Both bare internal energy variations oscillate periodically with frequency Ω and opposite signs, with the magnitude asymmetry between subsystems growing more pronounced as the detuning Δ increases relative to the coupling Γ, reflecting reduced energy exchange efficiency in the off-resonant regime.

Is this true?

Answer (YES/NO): NO